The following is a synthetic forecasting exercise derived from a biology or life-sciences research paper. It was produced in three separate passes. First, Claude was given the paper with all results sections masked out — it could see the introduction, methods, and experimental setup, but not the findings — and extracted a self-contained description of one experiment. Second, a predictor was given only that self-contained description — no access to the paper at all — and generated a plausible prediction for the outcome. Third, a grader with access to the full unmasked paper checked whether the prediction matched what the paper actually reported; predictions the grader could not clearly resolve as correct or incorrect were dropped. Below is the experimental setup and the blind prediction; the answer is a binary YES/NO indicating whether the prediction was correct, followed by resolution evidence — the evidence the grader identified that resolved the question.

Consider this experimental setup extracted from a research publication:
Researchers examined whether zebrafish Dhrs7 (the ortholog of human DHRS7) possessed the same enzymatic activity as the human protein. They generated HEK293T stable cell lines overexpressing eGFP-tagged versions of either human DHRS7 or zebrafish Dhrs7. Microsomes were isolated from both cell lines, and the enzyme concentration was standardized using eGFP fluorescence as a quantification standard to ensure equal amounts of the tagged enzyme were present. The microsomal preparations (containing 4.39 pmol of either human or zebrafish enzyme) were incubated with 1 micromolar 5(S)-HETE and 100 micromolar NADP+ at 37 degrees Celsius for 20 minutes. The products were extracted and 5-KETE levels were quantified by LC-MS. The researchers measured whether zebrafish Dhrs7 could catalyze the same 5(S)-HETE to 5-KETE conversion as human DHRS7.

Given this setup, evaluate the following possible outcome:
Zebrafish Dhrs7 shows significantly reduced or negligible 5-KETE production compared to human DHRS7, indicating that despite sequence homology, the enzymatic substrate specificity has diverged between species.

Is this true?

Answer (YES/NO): NO